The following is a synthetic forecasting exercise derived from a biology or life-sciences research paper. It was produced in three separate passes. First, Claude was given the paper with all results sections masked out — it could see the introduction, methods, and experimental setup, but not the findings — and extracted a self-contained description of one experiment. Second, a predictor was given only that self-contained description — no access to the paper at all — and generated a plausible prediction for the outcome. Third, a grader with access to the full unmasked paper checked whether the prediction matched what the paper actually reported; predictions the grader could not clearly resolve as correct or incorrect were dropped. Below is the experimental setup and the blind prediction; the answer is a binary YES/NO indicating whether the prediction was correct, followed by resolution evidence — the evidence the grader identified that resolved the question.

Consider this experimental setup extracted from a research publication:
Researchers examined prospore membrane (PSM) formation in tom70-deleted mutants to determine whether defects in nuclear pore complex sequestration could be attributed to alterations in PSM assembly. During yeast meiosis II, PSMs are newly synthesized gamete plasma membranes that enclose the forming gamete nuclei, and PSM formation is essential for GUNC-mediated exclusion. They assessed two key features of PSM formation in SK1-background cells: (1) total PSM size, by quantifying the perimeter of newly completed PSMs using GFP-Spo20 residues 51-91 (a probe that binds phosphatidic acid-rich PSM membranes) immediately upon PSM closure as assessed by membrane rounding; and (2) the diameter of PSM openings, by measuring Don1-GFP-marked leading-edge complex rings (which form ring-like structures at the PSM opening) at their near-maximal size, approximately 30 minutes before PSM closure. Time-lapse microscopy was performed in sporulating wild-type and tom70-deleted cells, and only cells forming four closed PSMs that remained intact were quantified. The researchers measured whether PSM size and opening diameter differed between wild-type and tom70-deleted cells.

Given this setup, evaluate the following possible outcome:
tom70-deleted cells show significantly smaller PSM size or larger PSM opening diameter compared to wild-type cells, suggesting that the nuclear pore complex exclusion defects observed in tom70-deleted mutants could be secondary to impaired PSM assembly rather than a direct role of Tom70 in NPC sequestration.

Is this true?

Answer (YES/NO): NO